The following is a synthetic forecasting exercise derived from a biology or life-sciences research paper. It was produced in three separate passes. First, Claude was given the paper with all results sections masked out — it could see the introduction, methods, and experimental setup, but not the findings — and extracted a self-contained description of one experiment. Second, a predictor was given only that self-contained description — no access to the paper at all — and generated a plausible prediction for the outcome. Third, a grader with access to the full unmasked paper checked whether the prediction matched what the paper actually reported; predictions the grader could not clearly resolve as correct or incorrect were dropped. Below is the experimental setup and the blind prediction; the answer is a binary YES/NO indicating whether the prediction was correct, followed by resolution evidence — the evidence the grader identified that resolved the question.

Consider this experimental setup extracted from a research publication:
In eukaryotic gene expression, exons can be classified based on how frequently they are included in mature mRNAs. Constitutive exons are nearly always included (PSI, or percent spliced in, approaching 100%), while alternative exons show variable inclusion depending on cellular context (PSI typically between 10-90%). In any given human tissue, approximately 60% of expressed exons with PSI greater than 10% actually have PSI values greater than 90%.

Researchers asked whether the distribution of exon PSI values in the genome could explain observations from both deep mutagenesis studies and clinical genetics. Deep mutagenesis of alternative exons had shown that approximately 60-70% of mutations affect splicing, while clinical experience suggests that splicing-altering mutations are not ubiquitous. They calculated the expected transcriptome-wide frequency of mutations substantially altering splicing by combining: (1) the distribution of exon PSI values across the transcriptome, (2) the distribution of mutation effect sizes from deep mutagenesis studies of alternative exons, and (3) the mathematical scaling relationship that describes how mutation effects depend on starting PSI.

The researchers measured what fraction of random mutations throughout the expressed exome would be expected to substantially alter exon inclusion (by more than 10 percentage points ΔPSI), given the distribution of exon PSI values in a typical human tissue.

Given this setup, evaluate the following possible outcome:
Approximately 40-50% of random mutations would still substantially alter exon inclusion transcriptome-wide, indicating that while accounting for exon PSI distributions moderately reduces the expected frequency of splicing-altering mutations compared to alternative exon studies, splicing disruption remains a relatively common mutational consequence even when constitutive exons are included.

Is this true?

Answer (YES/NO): NO